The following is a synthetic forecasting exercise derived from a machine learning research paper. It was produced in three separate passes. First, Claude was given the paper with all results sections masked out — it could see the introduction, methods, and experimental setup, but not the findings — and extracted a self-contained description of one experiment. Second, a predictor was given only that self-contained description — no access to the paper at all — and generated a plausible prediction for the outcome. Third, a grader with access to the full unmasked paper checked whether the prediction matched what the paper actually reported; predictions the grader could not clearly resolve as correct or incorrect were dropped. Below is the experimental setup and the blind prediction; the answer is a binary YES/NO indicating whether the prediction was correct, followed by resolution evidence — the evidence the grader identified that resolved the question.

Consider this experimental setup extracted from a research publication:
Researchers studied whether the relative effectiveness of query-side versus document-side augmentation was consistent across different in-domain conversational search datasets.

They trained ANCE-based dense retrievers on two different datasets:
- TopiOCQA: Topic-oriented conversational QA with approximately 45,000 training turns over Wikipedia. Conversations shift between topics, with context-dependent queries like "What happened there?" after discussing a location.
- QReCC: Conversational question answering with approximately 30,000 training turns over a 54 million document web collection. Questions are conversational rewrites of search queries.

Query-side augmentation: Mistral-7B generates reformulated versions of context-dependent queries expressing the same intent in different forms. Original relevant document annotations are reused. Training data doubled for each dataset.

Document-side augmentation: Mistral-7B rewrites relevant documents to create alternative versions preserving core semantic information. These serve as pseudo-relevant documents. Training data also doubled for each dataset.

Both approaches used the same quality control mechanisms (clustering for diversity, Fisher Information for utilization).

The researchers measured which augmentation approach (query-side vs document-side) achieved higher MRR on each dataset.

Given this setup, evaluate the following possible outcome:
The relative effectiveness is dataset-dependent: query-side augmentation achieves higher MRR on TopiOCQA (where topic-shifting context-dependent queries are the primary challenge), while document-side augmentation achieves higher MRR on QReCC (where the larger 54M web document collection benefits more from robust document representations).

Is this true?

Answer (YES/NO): NO